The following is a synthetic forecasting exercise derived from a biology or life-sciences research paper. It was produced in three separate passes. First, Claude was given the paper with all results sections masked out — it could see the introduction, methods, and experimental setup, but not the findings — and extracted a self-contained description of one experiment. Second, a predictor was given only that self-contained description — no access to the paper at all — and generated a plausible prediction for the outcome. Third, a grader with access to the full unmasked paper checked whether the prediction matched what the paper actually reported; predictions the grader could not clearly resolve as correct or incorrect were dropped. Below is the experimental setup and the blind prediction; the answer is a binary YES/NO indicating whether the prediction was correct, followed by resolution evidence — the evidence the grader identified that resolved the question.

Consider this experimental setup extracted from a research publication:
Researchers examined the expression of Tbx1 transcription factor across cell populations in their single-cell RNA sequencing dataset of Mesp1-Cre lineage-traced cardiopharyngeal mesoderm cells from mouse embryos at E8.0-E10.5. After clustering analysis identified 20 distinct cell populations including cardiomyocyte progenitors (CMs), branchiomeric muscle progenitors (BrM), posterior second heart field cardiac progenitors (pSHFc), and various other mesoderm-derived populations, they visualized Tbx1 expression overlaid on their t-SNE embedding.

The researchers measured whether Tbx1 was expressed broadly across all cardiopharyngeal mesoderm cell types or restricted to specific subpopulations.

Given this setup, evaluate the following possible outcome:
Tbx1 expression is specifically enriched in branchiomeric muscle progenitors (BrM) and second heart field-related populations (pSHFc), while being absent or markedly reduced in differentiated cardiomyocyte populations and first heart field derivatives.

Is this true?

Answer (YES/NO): NO